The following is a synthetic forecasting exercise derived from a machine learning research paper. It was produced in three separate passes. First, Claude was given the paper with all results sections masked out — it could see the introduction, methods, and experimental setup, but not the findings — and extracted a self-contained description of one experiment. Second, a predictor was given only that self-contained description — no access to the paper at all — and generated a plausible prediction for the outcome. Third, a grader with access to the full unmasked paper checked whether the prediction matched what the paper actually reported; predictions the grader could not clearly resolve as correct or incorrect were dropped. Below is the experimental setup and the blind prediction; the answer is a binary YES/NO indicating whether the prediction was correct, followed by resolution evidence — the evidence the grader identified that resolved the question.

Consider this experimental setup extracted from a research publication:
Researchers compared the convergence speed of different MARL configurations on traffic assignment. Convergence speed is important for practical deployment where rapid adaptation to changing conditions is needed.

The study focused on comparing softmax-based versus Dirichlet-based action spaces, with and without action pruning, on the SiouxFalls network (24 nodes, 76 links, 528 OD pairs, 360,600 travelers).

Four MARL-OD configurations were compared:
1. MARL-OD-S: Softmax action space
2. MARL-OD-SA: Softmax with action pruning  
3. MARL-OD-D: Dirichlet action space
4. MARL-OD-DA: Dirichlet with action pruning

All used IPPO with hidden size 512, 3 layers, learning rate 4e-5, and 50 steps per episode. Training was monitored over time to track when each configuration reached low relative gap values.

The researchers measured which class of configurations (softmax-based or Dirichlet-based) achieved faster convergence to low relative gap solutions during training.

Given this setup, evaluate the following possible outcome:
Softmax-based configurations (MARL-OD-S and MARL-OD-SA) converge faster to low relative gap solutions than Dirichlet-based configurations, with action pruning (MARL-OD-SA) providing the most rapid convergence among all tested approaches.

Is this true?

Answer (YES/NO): NO